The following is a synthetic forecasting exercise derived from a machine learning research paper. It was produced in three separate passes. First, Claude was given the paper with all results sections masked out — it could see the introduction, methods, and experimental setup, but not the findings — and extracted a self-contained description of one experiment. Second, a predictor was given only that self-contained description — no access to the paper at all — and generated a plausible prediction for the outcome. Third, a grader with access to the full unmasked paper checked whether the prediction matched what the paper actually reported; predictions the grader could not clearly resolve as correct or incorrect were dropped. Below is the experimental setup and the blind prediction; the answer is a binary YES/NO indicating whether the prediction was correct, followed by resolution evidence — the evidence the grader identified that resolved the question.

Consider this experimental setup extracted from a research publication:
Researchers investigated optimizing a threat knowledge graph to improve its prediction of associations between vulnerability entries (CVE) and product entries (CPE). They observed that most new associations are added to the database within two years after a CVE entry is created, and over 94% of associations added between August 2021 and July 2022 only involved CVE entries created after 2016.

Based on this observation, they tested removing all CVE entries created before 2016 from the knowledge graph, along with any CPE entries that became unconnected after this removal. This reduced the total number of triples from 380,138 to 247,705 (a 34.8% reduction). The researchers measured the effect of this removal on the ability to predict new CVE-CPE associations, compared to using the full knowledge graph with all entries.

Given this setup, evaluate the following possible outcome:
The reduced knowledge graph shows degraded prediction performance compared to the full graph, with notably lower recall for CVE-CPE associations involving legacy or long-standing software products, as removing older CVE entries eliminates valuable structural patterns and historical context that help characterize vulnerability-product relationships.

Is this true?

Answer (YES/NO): NO